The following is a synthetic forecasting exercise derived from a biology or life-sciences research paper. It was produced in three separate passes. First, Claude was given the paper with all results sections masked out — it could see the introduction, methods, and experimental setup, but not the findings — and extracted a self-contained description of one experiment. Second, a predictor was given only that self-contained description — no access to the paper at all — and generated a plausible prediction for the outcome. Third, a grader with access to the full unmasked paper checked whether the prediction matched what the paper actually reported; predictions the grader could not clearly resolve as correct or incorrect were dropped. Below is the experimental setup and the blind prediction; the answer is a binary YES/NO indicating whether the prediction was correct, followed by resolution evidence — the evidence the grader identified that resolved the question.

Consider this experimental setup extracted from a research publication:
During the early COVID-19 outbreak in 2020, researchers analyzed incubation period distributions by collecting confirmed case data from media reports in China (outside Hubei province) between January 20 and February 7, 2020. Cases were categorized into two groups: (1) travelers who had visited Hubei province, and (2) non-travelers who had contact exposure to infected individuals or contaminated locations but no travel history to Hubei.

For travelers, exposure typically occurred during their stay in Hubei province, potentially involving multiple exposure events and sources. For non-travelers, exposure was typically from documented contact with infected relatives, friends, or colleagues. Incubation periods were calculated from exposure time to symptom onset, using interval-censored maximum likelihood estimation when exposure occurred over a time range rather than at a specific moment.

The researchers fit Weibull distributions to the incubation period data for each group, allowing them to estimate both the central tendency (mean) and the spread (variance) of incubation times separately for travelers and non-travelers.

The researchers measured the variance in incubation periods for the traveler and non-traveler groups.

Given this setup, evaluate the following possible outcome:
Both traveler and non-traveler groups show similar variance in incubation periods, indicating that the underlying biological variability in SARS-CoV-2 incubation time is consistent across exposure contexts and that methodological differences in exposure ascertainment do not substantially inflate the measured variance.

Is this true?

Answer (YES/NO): NO